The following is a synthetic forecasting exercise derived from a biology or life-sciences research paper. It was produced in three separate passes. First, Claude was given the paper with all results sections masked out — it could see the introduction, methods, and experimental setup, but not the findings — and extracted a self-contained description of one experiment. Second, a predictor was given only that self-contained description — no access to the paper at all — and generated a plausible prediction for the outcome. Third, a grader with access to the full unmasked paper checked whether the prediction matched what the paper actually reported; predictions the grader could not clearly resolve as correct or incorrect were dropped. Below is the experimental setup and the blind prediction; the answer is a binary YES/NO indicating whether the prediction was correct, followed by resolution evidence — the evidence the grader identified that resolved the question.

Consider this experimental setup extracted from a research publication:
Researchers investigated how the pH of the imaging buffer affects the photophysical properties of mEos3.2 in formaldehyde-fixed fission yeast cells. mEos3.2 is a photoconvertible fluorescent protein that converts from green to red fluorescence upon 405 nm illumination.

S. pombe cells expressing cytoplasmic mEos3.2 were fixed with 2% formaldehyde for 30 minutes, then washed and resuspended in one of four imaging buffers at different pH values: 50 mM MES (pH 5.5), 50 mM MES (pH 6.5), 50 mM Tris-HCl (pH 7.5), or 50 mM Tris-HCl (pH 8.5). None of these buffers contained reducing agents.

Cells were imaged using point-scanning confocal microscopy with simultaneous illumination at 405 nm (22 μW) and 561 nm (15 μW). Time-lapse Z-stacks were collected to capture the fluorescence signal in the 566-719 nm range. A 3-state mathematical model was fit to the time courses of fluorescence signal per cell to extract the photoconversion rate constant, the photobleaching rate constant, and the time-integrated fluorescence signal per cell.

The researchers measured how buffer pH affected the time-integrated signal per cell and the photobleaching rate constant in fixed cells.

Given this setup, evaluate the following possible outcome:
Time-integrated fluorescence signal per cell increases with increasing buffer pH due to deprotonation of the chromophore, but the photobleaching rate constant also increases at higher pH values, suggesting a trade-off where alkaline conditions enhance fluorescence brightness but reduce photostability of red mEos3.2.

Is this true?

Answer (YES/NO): NO